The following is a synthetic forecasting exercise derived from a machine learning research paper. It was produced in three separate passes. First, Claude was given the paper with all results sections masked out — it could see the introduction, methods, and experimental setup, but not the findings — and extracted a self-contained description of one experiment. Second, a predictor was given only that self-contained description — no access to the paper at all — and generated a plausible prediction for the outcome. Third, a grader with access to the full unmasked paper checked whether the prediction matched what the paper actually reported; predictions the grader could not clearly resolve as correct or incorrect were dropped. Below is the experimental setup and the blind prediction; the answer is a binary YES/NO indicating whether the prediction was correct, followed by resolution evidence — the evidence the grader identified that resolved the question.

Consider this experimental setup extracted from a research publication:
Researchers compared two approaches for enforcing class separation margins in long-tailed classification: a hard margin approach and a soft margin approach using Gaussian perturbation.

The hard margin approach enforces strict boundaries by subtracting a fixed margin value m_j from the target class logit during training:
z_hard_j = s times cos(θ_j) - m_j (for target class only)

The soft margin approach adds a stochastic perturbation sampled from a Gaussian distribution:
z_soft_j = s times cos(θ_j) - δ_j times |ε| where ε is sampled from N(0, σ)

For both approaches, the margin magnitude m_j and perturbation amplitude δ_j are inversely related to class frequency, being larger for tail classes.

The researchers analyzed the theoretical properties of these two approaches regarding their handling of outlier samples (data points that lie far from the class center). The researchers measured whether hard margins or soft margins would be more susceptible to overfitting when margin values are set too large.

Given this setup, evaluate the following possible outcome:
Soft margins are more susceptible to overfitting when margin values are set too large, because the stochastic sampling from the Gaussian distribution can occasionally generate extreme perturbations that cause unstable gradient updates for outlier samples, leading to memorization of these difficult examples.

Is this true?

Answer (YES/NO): NO